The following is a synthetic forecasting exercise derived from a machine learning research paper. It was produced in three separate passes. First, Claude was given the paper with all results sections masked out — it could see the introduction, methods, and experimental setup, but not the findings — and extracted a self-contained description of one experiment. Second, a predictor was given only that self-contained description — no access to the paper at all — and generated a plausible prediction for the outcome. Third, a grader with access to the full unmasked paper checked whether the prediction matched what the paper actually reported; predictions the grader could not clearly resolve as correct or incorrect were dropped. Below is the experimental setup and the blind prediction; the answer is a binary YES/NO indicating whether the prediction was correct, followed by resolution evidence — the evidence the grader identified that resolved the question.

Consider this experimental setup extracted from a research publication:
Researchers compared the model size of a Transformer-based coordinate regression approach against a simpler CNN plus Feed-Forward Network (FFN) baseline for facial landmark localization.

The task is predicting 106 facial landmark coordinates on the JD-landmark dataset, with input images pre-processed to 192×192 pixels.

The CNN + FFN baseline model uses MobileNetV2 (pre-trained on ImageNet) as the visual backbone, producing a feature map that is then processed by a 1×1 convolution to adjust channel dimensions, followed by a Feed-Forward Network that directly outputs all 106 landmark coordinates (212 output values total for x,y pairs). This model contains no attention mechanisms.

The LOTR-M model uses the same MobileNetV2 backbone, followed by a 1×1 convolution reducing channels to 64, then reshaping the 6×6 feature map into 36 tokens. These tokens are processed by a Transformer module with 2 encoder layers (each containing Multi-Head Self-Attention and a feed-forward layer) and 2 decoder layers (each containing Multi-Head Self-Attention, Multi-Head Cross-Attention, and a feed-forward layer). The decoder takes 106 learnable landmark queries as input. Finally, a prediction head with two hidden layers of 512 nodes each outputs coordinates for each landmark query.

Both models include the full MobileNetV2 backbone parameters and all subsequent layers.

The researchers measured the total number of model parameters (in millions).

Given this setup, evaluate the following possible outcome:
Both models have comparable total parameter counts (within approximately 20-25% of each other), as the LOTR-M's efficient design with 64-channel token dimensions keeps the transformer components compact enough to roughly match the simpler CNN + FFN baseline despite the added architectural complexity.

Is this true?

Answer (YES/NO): NO